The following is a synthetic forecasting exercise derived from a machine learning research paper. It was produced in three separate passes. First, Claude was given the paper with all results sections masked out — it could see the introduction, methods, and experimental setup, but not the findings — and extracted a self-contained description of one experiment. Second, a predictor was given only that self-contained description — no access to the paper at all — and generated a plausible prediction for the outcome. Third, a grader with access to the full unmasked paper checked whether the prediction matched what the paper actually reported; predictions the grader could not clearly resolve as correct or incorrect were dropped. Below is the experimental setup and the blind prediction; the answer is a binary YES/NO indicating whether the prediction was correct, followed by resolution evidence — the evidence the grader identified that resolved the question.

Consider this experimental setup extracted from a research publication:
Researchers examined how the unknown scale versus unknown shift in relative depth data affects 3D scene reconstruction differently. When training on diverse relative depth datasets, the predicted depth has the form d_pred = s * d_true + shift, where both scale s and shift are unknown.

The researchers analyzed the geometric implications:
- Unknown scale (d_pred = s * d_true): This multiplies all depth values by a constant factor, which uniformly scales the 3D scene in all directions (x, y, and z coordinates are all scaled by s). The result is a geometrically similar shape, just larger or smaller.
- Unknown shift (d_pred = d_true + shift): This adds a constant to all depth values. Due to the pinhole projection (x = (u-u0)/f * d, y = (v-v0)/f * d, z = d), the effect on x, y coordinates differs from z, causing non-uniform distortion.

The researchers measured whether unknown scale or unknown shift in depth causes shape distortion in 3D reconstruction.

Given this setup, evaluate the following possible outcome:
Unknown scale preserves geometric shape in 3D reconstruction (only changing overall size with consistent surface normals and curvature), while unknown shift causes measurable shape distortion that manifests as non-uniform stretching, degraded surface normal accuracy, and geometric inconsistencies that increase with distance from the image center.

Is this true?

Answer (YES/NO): NO